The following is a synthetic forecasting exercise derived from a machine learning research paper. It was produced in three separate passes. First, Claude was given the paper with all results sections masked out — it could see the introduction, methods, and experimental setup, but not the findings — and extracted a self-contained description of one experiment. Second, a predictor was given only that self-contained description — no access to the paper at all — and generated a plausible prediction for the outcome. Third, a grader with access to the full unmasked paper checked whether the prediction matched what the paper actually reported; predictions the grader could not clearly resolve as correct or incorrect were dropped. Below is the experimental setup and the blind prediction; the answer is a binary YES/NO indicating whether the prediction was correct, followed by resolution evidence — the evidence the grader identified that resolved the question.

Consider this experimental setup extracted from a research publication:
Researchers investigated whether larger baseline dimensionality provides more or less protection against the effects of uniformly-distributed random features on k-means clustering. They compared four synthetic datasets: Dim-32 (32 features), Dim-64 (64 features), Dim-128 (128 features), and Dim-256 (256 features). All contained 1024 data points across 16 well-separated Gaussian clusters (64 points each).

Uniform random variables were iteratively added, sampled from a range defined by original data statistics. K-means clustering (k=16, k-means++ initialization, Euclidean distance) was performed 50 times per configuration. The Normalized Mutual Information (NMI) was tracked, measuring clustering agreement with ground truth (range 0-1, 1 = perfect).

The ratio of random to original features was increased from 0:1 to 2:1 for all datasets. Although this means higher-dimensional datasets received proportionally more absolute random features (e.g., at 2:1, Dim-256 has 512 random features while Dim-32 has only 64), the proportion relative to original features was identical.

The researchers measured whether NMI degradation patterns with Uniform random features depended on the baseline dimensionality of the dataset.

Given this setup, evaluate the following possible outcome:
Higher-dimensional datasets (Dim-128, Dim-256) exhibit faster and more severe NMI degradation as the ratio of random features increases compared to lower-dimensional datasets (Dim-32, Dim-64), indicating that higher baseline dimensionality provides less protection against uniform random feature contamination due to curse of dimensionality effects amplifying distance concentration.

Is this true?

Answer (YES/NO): NO